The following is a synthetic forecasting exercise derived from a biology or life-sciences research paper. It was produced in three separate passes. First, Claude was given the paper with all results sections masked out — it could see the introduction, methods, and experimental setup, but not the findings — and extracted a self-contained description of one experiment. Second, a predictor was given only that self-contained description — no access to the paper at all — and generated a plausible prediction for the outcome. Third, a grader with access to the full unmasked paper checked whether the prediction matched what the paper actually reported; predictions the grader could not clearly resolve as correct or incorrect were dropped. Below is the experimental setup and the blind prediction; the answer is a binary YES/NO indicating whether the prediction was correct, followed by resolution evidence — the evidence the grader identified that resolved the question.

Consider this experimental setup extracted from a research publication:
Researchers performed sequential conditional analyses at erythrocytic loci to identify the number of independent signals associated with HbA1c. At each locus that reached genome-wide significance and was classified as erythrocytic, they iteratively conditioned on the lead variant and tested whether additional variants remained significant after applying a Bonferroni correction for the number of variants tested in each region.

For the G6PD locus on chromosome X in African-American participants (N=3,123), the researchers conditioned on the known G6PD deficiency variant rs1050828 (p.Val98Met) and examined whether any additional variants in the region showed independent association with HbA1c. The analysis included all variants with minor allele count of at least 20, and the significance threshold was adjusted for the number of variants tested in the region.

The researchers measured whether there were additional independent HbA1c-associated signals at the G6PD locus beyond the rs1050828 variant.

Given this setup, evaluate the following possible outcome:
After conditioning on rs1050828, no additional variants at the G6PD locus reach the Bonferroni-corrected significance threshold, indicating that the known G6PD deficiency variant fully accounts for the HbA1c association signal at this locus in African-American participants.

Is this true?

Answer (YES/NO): NO